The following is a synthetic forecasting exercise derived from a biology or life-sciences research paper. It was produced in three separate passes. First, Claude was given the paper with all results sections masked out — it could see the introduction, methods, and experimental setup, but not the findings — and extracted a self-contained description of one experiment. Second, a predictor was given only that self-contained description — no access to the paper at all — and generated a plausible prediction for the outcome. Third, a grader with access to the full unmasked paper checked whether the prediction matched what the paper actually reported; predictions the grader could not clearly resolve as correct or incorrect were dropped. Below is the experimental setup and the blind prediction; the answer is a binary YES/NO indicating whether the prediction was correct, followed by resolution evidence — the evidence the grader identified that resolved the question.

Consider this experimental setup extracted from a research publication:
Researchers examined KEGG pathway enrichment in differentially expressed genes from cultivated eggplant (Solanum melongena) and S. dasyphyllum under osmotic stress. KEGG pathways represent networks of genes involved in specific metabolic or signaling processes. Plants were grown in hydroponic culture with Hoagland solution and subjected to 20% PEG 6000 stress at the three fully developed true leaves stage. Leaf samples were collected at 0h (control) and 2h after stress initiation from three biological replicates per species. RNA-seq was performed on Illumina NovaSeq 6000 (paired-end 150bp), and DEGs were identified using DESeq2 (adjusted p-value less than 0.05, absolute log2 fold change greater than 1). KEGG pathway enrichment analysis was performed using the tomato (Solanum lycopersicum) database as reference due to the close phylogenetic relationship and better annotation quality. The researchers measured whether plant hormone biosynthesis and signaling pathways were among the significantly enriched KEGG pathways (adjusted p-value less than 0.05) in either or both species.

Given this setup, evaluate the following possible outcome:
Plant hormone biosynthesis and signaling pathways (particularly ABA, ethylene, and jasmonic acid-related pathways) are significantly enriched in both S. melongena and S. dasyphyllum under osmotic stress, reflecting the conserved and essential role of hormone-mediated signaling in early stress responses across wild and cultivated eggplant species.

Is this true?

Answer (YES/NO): NO